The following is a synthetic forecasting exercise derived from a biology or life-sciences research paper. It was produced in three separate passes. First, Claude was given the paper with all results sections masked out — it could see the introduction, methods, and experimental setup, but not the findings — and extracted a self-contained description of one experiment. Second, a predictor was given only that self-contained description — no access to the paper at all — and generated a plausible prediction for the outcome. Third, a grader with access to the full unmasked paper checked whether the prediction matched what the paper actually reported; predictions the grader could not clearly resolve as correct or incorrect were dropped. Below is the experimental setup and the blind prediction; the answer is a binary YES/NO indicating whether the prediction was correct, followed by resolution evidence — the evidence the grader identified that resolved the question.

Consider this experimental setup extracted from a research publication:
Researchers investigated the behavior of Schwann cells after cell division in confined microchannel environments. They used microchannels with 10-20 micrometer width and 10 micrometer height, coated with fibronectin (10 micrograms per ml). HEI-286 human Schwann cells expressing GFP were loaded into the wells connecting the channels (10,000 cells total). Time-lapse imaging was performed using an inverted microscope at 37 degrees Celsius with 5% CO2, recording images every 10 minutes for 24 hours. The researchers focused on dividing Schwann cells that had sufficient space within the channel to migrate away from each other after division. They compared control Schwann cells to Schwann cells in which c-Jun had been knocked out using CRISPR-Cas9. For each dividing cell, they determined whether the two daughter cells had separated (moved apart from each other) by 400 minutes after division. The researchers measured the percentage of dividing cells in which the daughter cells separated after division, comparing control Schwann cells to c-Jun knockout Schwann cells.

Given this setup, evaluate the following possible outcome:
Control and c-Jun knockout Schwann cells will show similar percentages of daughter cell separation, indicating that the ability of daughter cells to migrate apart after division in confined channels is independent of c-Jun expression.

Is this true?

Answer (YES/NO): NO